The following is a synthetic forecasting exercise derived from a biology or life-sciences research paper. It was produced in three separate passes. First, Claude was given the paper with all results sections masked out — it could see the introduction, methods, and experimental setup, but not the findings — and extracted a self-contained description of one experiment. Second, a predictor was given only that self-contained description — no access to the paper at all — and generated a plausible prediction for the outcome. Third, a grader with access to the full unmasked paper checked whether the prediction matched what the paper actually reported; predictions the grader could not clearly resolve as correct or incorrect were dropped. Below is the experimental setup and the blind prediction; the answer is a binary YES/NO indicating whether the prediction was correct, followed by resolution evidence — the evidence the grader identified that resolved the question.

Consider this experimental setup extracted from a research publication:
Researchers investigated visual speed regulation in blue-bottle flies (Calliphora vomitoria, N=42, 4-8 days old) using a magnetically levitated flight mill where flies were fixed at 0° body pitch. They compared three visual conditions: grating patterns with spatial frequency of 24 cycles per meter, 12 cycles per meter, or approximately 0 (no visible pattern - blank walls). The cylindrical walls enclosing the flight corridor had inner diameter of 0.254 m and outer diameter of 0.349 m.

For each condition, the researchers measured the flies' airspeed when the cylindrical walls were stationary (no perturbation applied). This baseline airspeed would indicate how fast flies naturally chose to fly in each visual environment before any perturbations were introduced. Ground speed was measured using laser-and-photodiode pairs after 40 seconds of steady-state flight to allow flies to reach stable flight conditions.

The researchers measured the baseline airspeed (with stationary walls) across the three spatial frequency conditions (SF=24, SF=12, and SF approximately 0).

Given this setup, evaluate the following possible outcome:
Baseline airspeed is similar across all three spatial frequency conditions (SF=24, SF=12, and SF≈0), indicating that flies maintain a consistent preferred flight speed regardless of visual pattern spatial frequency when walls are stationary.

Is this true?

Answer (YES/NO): YES